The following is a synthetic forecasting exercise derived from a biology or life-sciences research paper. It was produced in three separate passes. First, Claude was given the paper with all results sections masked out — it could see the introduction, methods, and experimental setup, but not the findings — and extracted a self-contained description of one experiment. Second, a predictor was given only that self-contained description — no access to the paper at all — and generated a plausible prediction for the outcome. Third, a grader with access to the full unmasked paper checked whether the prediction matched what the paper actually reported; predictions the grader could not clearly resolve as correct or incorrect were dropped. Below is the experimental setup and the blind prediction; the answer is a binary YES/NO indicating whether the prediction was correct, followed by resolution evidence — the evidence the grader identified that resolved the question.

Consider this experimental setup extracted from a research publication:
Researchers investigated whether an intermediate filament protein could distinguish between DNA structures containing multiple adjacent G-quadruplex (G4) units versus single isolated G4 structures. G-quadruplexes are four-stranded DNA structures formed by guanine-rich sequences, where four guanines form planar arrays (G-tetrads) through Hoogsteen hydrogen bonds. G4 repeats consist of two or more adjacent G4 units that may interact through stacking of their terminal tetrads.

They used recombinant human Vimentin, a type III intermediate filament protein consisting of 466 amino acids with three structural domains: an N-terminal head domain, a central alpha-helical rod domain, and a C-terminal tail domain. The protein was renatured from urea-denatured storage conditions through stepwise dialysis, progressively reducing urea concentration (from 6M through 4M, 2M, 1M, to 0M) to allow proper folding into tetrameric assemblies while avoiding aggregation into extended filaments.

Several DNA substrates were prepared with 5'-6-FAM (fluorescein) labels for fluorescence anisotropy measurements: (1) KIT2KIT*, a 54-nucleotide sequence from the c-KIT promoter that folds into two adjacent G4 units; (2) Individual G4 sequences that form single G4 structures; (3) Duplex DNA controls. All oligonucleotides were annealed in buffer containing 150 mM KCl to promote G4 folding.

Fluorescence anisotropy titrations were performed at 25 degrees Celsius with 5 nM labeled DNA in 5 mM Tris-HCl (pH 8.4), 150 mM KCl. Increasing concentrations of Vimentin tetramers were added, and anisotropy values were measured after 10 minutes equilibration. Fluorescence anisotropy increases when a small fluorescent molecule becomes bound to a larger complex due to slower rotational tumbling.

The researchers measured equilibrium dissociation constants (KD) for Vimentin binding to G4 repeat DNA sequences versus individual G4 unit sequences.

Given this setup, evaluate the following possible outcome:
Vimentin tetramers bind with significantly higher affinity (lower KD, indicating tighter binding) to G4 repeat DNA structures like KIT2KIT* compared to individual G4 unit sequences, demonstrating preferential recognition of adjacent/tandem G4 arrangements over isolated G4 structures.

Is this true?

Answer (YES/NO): YES